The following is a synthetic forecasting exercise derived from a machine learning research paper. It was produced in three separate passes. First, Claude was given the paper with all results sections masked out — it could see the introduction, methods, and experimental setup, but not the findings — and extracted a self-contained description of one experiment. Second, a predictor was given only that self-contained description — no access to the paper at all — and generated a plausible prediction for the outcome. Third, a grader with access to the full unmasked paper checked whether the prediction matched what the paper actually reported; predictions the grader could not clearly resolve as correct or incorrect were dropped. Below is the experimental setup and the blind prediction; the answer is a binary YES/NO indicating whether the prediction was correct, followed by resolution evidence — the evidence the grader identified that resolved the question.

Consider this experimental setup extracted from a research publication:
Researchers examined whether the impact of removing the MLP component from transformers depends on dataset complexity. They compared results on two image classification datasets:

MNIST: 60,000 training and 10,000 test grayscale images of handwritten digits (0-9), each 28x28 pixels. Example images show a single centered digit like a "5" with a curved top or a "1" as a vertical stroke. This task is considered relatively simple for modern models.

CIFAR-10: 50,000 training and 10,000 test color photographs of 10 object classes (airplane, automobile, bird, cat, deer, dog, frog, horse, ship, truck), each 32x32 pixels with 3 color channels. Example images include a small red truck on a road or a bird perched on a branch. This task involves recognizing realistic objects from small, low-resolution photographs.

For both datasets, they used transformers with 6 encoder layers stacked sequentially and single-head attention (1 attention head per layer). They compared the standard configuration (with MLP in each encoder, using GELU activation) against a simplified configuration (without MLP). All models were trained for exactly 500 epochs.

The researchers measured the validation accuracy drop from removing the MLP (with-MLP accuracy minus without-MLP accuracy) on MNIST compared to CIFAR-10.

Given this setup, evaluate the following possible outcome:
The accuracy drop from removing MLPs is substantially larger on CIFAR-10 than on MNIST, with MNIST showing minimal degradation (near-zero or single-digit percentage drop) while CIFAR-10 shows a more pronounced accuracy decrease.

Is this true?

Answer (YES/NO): YES